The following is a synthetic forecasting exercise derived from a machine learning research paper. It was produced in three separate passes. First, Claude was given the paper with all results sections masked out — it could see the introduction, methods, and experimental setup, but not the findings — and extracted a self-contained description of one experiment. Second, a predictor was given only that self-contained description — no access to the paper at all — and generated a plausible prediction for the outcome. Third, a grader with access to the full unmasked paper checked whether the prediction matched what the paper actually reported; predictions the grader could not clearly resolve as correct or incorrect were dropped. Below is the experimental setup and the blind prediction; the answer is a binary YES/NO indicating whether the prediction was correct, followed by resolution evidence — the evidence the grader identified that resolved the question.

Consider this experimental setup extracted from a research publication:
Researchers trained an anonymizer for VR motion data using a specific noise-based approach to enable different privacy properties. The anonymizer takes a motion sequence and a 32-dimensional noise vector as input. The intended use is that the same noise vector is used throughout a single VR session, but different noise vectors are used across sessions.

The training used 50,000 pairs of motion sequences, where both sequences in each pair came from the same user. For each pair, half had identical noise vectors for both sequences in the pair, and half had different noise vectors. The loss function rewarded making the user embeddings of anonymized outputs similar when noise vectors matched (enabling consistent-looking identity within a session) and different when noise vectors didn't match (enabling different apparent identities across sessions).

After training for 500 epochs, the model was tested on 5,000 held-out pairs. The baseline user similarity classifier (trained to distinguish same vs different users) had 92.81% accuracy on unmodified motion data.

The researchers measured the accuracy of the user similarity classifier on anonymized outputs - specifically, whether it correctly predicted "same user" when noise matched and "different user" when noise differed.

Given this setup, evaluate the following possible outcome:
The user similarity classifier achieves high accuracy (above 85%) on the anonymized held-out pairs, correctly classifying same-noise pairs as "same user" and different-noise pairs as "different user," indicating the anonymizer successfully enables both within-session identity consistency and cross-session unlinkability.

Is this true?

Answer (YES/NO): YES